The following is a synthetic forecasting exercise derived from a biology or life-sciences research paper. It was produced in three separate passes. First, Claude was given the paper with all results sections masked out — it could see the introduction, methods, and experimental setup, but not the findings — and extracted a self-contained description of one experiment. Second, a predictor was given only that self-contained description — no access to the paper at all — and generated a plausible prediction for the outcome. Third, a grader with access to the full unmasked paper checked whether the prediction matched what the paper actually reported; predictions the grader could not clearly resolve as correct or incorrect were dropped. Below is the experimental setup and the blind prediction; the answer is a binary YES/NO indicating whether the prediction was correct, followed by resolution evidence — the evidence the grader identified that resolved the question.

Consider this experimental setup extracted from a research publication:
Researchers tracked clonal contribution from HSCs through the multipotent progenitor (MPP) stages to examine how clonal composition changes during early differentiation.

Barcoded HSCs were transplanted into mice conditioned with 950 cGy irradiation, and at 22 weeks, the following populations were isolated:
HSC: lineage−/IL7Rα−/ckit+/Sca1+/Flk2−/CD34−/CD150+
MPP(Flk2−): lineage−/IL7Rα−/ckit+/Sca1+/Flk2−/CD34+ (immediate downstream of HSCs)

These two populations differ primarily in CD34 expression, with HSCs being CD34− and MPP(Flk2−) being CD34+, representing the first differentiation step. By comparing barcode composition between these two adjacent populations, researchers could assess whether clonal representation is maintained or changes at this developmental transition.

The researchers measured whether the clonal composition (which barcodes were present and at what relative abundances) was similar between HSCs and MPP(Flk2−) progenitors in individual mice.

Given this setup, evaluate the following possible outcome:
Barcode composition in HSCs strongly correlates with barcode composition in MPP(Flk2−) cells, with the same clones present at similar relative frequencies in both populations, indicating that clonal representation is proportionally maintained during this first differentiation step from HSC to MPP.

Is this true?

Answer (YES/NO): NO